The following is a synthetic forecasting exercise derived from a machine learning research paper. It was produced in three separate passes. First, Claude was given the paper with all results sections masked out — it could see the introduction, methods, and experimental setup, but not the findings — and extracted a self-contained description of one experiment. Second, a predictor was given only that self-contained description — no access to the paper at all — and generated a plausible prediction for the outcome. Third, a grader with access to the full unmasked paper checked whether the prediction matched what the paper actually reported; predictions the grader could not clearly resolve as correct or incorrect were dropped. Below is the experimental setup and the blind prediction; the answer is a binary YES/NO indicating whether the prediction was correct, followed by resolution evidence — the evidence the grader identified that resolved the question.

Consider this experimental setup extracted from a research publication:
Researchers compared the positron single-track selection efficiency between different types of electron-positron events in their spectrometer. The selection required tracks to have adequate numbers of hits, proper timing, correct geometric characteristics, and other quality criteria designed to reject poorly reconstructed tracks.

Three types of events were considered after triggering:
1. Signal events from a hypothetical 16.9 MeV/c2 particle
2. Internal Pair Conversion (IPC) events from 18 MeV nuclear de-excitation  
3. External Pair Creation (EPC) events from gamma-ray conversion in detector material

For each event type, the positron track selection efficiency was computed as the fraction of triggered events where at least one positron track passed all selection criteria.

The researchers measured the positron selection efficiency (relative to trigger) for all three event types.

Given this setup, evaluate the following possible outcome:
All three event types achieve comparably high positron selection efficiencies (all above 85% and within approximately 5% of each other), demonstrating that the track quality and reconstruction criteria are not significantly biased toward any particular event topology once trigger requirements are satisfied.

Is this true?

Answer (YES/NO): NO